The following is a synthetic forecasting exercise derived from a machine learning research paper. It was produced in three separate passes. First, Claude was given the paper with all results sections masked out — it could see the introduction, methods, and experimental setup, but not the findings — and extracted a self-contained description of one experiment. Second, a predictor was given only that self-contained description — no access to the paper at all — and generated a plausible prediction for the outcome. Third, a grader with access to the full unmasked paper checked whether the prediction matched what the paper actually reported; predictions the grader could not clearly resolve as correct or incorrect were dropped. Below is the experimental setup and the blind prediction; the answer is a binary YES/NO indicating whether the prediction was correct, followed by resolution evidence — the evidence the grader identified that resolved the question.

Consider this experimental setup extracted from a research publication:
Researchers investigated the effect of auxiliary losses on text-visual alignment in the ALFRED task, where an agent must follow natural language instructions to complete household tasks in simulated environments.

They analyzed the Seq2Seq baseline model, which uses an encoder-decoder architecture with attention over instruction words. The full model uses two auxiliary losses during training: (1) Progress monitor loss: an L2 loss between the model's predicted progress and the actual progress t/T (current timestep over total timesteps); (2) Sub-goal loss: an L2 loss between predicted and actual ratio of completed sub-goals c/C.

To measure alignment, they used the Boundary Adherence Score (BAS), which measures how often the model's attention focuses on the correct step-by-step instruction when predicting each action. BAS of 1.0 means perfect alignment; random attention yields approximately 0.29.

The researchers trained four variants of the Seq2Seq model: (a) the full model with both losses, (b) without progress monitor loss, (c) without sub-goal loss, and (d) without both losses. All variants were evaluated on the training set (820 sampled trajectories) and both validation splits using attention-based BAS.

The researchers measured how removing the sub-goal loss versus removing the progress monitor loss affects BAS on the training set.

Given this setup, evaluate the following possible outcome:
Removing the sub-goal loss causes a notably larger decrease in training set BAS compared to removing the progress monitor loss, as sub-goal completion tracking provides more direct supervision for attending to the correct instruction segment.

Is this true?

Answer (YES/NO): YES